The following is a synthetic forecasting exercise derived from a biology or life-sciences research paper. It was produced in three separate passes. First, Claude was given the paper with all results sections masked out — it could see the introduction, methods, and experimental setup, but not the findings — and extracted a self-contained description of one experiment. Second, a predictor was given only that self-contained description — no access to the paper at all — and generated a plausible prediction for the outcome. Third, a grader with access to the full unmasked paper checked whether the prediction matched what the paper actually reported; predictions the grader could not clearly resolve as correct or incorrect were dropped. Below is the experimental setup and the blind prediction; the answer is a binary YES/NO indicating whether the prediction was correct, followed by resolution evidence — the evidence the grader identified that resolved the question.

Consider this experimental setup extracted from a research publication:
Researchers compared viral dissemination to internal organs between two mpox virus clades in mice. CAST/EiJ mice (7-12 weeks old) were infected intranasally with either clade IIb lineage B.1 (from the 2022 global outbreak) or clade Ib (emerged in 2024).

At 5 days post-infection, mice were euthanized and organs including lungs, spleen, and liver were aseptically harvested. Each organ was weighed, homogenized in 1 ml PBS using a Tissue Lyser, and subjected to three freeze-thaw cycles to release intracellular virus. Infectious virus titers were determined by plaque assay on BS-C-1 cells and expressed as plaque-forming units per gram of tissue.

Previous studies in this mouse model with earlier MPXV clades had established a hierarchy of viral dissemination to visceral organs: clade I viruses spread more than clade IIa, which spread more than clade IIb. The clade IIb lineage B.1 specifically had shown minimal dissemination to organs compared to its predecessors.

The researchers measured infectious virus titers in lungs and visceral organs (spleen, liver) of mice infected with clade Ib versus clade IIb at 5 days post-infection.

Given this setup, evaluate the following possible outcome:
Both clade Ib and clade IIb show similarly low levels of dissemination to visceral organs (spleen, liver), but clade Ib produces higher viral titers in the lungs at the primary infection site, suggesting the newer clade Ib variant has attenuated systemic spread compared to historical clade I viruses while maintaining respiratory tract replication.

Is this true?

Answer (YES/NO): NO